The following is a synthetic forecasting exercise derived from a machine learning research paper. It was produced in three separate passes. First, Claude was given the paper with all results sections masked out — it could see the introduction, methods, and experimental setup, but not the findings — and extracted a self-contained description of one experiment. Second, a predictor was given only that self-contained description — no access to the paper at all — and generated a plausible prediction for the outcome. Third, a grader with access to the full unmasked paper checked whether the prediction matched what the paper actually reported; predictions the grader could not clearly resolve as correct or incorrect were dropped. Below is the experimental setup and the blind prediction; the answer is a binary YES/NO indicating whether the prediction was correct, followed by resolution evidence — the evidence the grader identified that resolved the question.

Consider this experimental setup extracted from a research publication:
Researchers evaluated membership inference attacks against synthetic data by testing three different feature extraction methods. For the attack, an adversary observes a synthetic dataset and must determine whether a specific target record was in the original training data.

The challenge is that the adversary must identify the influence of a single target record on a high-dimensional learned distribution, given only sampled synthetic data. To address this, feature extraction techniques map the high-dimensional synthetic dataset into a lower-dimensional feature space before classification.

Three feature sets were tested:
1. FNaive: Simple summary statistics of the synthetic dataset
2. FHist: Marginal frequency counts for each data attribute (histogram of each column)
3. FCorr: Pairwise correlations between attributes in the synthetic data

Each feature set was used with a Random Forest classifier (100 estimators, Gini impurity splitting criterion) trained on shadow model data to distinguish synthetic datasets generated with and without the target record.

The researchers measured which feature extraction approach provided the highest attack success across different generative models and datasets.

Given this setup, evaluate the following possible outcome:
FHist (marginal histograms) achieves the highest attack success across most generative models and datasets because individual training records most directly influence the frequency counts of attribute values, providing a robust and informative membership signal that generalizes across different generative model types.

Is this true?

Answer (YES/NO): YES